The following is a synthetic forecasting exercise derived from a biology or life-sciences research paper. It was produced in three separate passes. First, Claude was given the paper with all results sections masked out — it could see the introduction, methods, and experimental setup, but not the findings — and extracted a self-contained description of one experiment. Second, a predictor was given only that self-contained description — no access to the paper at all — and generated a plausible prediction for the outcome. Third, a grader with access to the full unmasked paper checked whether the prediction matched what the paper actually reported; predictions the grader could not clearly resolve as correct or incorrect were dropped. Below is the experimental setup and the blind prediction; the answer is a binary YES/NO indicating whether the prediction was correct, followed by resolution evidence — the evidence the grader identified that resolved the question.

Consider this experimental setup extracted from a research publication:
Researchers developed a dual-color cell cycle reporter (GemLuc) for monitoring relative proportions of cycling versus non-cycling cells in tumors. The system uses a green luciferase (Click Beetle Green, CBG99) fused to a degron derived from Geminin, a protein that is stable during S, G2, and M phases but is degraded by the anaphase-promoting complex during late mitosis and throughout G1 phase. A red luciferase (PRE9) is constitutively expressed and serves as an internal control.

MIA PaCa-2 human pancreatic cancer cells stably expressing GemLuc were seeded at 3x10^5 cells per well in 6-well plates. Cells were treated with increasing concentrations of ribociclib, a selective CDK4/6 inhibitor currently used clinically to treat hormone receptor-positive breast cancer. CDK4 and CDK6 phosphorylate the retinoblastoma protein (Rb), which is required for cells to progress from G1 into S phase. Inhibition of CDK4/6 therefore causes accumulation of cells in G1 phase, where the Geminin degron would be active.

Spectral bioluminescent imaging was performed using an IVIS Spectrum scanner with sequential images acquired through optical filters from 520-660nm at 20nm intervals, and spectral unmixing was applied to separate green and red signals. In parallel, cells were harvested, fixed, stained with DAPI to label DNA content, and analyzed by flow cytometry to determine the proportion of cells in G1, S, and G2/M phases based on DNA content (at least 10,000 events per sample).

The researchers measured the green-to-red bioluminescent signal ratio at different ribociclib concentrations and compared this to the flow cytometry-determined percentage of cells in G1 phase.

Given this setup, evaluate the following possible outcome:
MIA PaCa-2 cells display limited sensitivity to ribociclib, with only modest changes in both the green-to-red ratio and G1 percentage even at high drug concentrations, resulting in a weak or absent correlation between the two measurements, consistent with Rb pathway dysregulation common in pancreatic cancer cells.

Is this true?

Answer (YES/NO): NO